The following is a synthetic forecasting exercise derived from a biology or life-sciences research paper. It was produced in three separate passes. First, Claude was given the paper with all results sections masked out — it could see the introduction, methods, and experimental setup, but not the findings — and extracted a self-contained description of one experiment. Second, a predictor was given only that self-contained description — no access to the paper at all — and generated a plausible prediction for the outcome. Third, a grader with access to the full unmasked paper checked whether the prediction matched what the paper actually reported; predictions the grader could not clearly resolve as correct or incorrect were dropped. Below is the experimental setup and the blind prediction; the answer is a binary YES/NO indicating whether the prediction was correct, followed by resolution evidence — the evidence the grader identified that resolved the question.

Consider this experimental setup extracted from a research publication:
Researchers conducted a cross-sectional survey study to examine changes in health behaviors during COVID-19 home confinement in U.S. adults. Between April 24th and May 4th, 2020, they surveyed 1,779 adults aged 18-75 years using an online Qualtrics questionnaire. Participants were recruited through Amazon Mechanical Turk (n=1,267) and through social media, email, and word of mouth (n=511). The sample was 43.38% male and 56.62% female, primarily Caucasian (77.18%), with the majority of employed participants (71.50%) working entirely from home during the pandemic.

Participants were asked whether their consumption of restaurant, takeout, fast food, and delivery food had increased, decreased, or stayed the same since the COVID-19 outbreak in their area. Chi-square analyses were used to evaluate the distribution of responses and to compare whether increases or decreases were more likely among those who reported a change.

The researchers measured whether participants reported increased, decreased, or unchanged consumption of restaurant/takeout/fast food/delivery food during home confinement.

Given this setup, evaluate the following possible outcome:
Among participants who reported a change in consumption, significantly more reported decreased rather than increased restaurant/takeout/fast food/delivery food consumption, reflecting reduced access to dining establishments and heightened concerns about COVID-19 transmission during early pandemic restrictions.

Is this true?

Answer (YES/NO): YES